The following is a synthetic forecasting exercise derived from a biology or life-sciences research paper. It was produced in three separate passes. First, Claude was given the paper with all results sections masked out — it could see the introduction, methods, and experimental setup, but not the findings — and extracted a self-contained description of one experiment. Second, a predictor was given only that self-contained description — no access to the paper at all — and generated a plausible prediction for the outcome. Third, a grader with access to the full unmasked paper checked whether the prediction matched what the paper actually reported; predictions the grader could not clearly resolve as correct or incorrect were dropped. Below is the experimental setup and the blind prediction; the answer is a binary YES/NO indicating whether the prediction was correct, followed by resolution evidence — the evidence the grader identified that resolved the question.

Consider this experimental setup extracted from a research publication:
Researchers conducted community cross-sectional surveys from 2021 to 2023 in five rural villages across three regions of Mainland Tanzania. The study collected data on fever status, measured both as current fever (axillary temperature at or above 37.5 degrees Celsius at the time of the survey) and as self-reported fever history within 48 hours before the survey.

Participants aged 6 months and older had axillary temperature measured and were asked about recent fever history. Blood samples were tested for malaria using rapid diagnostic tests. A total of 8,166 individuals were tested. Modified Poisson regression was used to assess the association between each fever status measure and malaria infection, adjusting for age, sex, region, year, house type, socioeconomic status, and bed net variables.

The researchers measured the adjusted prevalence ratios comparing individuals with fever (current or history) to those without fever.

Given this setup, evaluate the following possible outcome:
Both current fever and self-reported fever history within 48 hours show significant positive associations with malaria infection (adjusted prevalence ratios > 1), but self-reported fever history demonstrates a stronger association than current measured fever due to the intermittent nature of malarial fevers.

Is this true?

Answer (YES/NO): YES